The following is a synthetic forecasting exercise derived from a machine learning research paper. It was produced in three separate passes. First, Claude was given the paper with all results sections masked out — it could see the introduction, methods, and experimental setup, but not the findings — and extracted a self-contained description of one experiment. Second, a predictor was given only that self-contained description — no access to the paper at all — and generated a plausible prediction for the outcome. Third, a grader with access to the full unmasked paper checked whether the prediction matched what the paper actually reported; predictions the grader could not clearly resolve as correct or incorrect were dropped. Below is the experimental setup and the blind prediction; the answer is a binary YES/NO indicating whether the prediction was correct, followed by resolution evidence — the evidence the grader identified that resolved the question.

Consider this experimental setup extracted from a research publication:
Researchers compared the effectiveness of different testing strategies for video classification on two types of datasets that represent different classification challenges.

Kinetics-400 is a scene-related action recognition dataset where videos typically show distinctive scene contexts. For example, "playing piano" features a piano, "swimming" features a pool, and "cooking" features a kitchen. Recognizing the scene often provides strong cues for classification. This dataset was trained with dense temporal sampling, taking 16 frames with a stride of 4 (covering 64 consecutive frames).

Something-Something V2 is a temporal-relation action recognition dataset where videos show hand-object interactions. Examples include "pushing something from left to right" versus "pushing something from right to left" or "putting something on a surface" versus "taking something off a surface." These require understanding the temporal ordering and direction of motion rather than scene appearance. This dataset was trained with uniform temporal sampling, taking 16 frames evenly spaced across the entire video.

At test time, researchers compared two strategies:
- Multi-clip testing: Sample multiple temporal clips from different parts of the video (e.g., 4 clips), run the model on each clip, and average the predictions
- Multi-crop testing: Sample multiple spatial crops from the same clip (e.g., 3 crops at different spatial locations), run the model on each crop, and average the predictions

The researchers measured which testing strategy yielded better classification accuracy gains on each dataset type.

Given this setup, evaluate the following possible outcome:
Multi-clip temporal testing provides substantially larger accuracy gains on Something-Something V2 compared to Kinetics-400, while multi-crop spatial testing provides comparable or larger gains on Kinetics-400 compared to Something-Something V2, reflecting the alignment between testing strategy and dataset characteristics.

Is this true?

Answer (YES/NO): NO